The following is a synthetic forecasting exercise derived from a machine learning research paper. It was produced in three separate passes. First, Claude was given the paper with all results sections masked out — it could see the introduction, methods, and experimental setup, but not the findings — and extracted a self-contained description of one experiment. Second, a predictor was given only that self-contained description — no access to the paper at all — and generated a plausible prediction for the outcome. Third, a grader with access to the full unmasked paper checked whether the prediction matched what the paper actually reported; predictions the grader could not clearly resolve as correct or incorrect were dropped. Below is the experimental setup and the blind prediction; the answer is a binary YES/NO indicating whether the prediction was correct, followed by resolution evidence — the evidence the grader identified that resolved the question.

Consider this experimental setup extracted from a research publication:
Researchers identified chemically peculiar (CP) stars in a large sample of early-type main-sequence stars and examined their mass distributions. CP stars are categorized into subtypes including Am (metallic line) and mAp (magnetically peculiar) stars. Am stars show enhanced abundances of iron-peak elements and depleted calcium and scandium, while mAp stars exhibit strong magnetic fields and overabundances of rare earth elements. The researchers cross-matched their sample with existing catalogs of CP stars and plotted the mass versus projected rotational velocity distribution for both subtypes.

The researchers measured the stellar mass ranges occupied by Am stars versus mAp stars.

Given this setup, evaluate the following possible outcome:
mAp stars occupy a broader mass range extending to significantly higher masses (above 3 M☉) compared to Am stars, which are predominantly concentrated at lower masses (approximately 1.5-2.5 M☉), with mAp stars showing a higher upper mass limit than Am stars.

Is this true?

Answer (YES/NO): NO